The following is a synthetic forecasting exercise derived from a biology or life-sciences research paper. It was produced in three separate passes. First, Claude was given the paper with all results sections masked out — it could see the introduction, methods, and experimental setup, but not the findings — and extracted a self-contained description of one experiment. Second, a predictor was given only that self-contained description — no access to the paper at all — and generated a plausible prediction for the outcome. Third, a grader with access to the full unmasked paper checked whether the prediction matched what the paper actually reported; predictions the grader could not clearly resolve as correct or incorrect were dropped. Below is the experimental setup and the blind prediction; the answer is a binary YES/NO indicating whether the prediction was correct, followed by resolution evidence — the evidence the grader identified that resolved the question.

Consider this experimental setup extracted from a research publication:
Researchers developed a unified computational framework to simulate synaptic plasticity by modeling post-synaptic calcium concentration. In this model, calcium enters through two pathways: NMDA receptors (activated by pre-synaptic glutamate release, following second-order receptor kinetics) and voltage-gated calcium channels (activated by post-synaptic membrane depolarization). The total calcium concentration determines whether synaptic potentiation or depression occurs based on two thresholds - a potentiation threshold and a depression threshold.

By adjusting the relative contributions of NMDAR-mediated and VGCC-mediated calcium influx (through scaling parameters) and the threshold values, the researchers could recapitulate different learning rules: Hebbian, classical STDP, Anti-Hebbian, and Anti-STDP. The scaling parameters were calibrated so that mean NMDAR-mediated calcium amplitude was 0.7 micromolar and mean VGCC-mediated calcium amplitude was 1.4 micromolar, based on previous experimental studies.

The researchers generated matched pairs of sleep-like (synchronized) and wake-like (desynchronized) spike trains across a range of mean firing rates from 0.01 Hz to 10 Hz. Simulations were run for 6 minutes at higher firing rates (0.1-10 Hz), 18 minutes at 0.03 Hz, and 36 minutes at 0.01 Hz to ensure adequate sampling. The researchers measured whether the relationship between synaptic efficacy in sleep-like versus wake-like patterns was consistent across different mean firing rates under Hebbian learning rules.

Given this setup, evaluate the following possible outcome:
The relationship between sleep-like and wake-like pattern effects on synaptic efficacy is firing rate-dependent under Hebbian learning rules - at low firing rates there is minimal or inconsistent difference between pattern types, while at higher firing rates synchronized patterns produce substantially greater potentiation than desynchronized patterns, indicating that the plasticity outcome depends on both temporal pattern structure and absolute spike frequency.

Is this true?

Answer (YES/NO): NO